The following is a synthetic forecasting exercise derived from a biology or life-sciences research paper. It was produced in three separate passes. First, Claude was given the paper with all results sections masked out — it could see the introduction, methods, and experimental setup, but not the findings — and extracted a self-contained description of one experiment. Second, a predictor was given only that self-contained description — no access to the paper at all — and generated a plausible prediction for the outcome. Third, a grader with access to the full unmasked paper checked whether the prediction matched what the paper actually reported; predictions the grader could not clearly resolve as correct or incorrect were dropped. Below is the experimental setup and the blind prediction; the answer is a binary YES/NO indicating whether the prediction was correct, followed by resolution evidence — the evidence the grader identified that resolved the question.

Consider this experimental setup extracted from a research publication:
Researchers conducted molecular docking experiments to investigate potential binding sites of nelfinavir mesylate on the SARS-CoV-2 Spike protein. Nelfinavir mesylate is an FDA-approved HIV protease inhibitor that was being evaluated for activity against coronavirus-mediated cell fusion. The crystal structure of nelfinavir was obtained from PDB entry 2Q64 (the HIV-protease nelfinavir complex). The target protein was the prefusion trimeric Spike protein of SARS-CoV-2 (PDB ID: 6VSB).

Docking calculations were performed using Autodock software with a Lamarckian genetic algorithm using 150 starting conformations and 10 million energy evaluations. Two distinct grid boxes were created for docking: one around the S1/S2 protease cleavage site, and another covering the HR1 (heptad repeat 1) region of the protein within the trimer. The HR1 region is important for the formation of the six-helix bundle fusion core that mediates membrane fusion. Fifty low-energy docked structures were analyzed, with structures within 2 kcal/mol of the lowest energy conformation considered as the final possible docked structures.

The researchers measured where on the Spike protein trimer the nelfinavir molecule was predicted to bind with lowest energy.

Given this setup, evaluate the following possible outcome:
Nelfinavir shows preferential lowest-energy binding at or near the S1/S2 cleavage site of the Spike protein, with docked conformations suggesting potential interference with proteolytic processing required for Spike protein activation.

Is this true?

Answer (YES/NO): NO